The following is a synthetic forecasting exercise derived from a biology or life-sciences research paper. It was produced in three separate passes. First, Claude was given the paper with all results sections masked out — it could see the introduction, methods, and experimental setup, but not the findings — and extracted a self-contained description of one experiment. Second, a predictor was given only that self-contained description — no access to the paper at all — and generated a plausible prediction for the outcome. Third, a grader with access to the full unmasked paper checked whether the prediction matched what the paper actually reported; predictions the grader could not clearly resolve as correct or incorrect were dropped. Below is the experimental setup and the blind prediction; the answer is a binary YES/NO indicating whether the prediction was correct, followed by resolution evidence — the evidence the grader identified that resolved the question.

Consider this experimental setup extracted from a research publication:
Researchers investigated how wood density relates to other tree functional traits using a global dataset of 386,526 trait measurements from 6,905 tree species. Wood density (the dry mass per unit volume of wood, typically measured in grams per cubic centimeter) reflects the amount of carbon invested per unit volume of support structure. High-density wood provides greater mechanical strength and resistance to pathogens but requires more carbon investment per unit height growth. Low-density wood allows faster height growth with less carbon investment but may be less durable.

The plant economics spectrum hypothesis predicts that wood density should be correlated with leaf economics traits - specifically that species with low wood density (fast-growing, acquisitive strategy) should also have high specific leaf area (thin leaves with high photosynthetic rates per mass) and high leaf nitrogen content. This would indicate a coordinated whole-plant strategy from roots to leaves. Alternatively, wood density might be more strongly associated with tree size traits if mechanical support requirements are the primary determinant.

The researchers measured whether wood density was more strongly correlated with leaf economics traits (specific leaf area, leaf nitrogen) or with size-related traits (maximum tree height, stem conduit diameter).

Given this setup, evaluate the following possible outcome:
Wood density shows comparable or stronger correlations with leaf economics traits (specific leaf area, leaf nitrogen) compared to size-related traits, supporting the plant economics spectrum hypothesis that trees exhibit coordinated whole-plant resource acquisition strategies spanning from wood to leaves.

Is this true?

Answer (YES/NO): NO